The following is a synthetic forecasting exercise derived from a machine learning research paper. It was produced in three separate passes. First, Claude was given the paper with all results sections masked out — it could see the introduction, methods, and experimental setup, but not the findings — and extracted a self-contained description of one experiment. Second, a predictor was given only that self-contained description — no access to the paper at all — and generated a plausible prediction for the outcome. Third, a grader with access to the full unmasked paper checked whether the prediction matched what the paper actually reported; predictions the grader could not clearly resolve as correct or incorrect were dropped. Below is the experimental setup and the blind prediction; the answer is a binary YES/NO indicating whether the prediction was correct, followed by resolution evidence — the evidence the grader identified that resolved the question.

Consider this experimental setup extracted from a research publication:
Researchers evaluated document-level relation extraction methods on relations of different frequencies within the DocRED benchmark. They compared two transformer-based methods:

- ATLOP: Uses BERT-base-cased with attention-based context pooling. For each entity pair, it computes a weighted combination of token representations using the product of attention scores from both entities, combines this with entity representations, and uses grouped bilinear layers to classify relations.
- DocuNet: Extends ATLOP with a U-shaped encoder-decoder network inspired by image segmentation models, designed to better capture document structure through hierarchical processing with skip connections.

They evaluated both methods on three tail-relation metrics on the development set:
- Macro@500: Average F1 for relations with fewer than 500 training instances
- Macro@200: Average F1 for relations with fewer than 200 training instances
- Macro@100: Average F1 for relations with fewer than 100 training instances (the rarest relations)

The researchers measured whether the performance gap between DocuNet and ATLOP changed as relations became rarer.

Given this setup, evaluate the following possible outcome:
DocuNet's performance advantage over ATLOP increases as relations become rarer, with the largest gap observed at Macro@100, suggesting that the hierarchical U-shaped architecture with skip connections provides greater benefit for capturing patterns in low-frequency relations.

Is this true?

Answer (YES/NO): YES